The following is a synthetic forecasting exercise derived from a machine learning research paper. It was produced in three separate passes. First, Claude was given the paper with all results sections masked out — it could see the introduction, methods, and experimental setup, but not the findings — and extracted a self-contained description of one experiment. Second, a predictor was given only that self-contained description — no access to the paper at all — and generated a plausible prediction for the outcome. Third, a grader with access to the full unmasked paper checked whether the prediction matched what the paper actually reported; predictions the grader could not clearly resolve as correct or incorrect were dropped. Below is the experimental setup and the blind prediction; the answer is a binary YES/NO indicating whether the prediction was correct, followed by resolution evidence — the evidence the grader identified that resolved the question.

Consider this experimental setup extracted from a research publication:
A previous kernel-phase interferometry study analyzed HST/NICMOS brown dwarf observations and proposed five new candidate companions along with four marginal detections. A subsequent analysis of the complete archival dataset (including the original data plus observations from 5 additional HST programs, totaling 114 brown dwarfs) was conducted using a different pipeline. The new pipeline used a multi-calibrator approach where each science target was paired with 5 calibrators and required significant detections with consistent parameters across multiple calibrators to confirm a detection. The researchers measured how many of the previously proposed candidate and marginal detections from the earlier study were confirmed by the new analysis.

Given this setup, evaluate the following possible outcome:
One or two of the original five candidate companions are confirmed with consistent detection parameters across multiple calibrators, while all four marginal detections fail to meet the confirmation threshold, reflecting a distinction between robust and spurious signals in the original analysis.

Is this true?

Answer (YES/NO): YES